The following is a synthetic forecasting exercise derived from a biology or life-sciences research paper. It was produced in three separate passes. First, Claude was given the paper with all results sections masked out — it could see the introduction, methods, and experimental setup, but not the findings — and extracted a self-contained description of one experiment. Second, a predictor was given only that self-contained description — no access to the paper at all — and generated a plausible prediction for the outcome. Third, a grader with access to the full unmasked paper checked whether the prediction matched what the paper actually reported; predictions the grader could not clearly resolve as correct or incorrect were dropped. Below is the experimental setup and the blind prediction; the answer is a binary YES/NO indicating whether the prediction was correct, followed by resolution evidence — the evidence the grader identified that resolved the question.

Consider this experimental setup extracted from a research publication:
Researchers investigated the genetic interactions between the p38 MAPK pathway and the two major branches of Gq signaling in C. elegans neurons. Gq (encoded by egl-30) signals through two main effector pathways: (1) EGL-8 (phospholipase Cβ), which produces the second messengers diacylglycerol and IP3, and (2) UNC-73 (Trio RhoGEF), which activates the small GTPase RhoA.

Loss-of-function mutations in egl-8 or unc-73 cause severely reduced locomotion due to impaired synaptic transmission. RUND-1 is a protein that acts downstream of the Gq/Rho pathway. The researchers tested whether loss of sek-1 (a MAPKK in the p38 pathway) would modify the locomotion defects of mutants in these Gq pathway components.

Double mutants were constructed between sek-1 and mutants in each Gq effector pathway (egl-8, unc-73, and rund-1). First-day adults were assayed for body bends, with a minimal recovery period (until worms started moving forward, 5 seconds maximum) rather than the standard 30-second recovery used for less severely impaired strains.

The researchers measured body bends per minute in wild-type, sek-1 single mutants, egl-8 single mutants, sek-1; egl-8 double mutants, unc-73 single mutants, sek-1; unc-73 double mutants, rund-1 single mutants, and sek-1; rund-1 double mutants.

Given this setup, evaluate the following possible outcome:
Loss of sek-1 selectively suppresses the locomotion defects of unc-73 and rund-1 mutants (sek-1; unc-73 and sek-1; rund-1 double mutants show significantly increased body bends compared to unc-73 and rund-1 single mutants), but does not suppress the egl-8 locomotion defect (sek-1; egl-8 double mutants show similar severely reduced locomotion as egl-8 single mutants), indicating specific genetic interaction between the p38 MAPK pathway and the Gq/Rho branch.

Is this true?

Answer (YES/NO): NO